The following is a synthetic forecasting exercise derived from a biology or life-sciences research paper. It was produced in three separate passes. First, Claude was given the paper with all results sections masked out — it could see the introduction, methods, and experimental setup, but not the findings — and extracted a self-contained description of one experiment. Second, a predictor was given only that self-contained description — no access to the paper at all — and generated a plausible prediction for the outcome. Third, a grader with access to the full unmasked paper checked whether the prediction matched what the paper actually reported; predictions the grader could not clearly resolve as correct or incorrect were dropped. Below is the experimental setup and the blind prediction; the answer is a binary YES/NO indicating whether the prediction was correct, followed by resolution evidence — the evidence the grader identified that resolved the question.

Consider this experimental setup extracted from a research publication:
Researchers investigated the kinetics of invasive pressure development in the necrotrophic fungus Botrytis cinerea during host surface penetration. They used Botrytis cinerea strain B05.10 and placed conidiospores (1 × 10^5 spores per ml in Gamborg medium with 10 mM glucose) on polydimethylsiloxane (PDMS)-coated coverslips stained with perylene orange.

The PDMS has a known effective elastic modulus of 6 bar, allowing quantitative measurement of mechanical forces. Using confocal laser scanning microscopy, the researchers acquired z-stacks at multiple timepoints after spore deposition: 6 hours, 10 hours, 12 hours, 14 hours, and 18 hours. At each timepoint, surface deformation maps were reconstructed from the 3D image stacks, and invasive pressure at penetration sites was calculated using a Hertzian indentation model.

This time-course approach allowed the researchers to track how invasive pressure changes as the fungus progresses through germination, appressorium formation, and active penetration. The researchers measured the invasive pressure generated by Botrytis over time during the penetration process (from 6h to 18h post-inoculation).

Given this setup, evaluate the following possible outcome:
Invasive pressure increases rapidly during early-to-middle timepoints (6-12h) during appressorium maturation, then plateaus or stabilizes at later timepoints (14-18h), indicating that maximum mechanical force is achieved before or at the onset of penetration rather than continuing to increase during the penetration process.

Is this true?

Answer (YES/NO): NO